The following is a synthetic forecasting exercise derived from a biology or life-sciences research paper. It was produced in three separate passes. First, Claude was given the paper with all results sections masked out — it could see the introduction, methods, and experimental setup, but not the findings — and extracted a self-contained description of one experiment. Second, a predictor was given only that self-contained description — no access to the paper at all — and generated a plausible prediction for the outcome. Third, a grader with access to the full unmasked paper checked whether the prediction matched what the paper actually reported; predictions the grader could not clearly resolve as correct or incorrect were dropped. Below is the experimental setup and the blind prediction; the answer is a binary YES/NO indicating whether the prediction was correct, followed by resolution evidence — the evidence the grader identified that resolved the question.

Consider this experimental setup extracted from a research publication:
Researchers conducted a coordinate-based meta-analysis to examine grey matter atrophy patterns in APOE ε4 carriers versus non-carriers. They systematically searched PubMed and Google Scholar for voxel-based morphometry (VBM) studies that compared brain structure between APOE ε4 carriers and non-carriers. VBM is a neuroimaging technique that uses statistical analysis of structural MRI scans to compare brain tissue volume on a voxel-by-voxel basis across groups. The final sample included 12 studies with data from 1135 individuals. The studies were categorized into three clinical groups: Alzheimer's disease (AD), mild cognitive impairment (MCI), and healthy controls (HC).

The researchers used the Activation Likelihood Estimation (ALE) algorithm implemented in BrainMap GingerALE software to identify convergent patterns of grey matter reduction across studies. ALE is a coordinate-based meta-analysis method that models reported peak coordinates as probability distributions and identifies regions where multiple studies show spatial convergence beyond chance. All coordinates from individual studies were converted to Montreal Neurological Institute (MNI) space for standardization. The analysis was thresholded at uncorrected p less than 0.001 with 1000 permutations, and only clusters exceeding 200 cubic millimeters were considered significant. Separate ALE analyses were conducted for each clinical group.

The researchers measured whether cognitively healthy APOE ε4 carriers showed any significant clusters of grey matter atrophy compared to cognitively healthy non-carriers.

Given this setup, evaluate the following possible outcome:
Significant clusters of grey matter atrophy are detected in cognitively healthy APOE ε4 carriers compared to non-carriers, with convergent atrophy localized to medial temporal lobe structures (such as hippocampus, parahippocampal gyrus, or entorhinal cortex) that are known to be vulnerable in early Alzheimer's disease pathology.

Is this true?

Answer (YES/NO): NO